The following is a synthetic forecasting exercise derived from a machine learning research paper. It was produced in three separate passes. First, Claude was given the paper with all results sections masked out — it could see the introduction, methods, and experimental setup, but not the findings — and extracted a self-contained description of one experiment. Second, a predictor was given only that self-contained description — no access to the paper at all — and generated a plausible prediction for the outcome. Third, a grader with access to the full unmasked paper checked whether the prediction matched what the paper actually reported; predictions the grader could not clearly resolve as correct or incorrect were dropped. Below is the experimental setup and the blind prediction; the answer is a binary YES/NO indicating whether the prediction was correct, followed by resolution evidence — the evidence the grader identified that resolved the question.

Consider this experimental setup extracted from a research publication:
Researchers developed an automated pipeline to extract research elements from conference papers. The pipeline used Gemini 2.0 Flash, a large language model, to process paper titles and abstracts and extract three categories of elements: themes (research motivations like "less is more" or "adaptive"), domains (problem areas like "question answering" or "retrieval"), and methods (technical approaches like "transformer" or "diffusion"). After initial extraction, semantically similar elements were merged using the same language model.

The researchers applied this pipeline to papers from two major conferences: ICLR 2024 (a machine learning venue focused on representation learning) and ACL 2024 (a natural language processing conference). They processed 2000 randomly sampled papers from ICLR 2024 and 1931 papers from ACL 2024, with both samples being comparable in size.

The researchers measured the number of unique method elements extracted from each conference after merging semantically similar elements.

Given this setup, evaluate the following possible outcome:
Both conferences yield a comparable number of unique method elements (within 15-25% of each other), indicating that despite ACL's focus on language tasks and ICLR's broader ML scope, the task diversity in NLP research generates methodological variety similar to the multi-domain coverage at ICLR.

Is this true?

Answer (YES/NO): NO